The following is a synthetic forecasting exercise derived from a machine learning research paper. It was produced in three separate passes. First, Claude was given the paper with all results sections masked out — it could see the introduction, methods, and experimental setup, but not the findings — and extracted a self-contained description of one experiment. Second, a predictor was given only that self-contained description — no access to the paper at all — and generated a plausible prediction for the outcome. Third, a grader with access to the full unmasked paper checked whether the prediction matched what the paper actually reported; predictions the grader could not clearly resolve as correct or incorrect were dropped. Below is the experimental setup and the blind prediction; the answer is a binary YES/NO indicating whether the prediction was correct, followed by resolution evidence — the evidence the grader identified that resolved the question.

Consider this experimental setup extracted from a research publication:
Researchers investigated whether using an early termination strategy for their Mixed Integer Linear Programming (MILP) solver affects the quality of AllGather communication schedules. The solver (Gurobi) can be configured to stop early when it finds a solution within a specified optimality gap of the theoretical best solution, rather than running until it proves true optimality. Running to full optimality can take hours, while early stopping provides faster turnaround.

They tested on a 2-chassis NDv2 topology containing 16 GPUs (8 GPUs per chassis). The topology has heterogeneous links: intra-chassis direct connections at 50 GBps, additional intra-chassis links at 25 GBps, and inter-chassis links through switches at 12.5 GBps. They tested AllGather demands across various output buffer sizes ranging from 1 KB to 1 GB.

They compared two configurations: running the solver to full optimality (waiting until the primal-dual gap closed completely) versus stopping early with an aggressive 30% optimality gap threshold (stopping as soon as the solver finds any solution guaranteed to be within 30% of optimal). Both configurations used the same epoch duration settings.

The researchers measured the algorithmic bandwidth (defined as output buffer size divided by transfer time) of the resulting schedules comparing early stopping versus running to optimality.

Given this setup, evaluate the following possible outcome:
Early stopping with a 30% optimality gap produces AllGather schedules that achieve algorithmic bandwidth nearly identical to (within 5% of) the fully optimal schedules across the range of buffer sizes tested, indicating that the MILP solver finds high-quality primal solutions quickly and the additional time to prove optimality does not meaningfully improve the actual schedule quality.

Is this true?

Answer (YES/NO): NO